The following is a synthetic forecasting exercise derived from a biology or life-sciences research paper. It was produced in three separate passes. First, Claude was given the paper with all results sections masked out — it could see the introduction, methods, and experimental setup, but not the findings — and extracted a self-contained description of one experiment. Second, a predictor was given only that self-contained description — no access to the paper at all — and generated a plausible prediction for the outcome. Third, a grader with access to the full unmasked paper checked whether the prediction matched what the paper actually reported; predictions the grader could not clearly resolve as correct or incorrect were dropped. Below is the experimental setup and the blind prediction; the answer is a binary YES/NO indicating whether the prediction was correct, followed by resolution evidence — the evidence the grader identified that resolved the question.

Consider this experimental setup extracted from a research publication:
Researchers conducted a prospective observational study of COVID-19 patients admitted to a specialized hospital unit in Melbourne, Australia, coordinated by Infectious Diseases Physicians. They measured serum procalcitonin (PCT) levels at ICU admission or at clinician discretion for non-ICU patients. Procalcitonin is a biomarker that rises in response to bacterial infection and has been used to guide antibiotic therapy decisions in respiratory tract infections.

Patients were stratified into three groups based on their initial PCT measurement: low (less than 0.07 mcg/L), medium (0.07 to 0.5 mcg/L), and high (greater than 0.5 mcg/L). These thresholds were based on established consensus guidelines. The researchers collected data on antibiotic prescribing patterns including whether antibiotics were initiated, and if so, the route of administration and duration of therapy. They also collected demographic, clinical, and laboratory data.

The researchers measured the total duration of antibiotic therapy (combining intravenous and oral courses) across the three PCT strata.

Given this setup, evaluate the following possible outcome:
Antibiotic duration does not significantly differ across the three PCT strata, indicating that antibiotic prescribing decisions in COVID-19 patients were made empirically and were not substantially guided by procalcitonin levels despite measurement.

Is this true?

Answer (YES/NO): NO